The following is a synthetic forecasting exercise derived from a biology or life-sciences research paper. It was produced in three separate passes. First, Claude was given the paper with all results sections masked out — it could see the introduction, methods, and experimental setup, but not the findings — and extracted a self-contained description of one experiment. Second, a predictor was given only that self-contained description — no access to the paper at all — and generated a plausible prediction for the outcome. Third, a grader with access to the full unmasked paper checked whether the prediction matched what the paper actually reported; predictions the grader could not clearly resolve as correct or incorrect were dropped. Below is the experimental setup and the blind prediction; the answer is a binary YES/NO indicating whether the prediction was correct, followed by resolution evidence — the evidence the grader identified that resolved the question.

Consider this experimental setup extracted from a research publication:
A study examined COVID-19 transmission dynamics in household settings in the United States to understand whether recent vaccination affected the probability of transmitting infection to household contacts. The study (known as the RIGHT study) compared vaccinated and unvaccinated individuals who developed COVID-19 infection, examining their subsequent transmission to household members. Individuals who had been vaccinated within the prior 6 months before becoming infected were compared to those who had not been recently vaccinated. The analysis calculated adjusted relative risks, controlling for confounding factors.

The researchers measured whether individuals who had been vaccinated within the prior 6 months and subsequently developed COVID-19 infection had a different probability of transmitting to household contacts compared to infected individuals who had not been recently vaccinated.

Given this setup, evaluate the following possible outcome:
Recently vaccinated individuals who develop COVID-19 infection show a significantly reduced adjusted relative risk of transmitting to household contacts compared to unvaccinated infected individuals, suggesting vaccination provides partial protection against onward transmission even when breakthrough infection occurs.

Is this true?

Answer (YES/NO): YES